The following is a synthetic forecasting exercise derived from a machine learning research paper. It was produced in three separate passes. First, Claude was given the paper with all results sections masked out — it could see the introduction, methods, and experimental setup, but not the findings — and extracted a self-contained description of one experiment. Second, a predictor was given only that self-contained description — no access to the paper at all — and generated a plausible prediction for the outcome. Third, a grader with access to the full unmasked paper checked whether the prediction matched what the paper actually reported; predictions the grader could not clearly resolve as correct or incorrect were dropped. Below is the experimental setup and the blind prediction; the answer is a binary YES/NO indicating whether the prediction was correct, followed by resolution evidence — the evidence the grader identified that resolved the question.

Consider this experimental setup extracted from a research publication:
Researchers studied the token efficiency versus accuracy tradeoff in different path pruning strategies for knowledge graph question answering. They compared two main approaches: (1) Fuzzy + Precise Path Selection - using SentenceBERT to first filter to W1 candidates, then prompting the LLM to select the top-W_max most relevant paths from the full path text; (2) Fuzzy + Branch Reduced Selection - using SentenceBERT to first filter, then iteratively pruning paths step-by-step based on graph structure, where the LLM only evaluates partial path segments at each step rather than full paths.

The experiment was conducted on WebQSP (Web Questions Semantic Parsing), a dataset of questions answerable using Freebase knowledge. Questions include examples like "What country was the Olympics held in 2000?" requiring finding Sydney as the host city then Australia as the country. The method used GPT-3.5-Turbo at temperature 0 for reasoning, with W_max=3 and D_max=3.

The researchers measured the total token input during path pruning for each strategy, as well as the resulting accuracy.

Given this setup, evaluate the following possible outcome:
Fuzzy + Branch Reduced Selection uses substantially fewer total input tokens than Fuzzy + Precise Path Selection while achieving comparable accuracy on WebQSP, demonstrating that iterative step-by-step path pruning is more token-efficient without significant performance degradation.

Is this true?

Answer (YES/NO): YES